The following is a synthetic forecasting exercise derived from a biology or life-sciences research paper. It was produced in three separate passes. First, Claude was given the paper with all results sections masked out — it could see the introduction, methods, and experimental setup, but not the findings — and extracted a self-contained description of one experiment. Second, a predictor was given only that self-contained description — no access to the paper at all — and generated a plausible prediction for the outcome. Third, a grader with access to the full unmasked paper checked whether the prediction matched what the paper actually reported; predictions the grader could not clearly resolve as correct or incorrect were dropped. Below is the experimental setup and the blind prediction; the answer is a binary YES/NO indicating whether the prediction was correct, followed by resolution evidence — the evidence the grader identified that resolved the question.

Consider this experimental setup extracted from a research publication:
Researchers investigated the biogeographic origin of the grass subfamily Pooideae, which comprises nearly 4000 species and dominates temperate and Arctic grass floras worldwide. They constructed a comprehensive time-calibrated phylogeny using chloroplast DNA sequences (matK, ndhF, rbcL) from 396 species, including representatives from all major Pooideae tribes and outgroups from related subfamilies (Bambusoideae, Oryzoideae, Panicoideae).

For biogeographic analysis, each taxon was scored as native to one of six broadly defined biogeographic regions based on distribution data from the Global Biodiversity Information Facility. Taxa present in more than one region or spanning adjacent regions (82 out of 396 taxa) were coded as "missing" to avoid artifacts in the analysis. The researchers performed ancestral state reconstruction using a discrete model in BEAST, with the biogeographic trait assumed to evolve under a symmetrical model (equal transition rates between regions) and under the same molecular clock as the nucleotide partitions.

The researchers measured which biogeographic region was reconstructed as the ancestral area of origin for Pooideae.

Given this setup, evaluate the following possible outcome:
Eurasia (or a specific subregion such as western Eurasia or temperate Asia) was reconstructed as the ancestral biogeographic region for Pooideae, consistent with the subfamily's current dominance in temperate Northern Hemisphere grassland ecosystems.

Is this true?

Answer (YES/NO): YES